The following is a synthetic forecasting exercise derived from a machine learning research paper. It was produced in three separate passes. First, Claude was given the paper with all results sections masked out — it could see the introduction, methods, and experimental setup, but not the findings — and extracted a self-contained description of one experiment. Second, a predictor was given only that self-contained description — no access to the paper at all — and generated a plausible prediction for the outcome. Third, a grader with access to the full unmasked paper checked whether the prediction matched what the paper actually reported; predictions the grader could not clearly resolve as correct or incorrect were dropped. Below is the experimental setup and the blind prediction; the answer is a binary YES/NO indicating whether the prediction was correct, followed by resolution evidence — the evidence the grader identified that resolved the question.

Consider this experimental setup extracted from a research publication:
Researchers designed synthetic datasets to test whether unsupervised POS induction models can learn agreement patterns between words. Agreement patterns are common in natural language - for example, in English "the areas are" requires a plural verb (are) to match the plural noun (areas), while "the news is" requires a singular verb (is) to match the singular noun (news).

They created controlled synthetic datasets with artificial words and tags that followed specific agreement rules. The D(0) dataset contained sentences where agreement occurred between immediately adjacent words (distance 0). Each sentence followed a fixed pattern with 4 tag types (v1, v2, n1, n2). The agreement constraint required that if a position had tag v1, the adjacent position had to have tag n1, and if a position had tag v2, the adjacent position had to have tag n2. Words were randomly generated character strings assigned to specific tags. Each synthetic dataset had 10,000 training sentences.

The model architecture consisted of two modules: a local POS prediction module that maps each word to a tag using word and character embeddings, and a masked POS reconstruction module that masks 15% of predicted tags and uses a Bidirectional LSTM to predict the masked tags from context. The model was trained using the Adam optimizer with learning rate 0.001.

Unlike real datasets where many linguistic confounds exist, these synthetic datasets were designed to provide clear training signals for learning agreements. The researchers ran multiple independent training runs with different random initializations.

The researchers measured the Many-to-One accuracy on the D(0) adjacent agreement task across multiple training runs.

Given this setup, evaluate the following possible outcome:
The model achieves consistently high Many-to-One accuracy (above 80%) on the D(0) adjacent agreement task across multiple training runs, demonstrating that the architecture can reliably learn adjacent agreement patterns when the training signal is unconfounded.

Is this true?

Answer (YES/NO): NO